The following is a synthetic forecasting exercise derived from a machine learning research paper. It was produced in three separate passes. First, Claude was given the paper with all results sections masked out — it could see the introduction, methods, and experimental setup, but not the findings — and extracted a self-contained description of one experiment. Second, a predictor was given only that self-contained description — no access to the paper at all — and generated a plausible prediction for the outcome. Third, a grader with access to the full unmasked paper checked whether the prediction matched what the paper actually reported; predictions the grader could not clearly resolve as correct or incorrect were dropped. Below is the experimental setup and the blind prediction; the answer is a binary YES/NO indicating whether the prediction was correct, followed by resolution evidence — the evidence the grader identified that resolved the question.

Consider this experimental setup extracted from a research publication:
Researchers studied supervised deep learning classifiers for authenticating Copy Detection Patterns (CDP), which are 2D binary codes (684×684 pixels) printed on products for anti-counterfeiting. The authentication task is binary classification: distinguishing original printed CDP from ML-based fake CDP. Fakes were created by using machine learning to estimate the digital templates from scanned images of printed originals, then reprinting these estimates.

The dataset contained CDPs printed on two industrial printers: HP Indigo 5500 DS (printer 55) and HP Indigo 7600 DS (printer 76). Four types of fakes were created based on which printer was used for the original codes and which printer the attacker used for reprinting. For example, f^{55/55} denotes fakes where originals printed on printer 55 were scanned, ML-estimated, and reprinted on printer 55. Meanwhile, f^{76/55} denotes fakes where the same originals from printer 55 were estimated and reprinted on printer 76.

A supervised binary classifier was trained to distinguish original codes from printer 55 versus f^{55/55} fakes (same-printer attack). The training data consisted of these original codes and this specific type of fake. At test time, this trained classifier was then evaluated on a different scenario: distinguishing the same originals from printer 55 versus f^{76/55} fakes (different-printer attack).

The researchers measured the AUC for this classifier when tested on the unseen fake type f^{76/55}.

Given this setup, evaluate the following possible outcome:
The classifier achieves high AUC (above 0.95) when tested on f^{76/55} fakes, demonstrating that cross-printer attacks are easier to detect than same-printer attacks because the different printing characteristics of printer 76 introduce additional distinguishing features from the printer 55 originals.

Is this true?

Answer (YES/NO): YES